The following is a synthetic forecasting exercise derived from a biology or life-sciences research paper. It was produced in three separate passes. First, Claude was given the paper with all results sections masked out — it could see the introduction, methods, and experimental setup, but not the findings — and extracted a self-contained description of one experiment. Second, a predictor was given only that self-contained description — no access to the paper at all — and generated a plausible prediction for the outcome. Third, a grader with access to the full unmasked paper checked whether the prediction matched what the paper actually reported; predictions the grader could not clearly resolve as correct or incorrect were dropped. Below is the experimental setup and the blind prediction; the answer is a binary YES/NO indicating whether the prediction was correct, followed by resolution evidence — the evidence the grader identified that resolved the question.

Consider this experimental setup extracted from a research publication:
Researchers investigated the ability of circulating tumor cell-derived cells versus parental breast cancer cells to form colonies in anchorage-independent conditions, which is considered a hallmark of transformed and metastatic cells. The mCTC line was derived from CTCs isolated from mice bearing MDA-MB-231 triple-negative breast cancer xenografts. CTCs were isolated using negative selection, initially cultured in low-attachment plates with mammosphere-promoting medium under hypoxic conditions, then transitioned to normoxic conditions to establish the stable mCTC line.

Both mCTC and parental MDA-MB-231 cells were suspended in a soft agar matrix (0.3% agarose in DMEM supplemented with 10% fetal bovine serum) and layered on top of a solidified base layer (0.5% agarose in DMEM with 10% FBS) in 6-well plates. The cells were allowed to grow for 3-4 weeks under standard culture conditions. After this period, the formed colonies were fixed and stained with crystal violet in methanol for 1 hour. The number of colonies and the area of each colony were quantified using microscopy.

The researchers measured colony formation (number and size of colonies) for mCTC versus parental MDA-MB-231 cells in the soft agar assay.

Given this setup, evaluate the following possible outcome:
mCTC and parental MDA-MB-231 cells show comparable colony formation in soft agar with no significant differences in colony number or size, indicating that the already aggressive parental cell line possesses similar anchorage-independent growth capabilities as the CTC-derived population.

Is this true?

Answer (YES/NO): NO